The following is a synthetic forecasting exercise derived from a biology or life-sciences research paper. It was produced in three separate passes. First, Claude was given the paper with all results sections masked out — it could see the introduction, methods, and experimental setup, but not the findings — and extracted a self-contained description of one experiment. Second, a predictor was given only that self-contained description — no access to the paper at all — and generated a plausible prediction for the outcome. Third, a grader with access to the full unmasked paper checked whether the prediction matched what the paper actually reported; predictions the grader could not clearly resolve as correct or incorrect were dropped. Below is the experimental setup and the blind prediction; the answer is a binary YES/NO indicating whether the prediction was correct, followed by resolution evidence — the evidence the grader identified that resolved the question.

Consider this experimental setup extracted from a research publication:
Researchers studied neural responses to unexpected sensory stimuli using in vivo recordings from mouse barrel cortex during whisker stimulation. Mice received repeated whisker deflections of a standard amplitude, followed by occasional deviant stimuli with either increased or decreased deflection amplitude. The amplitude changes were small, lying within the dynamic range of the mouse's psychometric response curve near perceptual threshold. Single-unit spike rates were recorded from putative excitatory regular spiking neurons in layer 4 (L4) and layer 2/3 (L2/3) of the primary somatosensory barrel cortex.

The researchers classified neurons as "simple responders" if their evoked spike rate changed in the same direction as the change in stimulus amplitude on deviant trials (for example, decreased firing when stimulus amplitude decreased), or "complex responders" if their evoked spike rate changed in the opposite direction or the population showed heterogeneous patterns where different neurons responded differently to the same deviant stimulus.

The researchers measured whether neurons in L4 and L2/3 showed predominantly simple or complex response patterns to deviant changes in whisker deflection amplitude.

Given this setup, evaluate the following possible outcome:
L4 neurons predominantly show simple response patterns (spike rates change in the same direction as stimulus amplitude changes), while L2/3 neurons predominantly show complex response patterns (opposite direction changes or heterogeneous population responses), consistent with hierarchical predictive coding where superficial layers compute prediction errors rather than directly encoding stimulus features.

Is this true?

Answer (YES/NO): NO